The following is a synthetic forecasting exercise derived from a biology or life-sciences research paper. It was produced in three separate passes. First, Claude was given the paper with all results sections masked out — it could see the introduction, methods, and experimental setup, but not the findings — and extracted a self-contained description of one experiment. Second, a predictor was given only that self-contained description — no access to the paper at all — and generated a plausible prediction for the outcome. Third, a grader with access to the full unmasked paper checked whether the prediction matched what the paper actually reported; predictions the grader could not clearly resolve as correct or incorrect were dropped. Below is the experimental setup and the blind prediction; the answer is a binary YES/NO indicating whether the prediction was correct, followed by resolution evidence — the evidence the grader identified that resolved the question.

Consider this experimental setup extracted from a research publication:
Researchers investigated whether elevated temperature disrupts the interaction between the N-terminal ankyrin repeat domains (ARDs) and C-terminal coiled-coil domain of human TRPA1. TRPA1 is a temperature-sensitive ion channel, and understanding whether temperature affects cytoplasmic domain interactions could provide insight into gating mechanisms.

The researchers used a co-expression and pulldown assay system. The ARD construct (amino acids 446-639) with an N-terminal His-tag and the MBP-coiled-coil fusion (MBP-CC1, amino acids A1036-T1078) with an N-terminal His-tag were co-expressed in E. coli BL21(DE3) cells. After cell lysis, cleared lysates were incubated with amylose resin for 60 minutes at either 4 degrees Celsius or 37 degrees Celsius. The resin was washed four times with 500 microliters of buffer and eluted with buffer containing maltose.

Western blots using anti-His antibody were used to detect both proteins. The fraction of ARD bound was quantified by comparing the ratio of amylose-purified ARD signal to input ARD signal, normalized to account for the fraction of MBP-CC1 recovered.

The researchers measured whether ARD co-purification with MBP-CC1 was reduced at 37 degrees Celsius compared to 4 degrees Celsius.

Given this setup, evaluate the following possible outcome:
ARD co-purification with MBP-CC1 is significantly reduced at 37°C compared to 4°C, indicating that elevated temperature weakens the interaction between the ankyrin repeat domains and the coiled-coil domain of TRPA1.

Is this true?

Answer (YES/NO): NO